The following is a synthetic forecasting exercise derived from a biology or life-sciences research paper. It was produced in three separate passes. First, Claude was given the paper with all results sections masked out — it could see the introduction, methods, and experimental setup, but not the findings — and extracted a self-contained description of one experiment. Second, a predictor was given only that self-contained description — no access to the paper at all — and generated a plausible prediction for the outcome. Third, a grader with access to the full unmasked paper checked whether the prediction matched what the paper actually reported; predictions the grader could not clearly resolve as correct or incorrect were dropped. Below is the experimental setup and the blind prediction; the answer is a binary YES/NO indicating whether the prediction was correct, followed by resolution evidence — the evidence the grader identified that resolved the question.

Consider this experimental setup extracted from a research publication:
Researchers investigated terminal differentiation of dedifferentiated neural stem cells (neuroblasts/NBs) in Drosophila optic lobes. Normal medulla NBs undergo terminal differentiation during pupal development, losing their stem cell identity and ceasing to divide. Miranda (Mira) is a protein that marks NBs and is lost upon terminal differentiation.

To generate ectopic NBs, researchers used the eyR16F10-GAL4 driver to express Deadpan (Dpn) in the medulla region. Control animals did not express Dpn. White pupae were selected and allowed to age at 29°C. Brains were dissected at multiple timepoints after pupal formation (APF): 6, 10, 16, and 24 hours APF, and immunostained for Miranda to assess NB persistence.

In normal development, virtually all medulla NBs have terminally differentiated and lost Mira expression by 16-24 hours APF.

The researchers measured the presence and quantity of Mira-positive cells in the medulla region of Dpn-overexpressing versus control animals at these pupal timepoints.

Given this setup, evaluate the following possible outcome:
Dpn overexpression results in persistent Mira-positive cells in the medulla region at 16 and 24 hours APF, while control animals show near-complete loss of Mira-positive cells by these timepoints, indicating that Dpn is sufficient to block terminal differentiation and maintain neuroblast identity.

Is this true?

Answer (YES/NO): NO